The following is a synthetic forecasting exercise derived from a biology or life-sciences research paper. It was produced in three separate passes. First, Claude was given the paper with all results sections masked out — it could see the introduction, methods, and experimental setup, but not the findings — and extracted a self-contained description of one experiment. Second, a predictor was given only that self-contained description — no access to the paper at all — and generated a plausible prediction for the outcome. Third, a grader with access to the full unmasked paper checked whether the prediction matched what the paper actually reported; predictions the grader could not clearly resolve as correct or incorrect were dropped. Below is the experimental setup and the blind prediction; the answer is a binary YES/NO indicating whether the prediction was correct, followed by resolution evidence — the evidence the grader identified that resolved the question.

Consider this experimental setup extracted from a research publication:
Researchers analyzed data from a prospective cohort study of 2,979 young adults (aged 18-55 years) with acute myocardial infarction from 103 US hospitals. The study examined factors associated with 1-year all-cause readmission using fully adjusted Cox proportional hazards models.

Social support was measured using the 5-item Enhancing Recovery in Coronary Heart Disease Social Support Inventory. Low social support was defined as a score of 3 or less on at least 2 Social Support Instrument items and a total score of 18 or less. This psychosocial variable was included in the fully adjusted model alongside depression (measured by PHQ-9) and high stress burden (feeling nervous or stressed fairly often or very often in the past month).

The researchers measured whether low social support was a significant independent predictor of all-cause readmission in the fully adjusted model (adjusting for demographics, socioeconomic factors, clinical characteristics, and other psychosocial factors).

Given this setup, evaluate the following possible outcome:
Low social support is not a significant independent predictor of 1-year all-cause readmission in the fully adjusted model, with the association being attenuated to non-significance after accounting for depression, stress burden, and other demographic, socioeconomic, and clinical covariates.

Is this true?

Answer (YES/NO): YES